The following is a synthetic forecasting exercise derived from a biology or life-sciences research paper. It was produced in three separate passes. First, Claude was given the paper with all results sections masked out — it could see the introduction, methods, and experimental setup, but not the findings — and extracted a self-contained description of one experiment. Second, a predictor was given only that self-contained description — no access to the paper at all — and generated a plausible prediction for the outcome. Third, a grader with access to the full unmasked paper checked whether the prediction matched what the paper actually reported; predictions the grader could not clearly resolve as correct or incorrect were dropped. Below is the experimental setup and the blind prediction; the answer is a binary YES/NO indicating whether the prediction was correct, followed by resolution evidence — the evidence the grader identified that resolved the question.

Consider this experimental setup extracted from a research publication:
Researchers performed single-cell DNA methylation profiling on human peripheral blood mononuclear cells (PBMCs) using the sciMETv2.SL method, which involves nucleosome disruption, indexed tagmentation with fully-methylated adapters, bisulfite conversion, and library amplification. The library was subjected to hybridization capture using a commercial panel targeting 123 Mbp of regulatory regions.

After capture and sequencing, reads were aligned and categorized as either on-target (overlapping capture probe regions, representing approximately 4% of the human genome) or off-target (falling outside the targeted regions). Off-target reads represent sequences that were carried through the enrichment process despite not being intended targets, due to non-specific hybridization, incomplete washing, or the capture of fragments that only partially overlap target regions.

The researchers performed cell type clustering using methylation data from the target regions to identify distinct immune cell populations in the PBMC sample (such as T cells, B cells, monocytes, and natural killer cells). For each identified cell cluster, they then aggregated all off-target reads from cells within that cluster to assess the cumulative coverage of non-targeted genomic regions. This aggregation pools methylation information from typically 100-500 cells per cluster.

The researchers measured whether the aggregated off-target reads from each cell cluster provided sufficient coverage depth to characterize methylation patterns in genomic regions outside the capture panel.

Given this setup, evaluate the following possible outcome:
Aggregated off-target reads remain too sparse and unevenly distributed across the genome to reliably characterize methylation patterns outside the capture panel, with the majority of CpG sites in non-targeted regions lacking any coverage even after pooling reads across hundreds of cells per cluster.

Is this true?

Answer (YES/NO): NO